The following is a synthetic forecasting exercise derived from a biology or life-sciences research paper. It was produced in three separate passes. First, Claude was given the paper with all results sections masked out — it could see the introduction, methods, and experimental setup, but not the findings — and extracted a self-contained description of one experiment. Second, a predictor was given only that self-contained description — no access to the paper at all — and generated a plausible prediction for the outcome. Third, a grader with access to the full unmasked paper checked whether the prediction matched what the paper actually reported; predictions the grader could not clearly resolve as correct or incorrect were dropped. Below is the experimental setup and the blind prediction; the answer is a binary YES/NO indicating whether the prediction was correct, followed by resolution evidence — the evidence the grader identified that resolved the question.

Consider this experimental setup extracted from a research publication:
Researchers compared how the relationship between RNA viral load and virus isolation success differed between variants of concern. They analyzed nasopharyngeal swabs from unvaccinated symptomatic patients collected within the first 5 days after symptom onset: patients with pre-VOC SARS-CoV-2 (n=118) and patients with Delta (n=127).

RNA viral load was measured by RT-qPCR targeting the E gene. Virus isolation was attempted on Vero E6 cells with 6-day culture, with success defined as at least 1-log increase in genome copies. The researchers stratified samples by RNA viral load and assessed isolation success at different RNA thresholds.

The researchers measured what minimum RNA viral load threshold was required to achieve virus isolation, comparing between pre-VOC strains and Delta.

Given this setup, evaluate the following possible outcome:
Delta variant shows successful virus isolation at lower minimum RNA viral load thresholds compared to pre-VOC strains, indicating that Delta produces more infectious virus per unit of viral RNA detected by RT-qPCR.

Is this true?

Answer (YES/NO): YES